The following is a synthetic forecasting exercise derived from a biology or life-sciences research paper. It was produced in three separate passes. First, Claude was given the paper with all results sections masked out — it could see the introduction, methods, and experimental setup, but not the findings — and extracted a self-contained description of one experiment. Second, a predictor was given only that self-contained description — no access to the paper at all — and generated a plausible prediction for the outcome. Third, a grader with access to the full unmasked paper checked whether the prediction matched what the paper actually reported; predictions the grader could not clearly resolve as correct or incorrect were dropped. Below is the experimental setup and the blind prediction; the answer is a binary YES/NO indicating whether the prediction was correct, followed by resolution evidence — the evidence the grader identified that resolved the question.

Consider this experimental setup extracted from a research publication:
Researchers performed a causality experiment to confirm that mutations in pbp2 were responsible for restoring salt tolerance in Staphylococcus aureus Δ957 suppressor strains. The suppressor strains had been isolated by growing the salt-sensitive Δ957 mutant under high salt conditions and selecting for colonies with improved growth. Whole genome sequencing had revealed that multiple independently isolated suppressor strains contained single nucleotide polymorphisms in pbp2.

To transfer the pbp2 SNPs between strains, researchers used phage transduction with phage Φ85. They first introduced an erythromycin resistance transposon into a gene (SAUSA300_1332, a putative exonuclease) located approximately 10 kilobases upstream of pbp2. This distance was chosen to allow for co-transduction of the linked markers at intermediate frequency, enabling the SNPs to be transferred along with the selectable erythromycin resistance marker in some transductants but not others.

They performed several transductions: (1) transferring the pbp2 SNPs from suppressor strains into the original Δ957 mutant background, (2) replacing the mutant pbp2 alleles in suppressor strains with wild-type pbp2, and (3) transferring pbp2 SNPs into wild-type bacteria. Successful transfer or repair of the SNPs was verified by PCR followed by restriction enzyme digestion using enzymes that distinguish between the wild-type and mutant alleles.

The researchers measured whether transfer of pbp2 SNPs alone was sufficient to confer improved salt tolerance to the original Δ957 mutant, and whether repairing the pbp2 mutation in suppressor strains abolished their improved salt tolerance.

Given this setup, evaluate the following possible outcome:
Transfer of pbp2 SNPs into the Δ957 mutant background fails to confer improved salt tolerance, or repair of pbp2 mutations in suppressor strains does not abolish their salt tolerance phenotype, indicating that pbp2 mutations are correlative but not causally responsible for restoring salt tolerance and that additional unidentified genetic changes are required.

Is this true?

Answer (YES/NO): NO